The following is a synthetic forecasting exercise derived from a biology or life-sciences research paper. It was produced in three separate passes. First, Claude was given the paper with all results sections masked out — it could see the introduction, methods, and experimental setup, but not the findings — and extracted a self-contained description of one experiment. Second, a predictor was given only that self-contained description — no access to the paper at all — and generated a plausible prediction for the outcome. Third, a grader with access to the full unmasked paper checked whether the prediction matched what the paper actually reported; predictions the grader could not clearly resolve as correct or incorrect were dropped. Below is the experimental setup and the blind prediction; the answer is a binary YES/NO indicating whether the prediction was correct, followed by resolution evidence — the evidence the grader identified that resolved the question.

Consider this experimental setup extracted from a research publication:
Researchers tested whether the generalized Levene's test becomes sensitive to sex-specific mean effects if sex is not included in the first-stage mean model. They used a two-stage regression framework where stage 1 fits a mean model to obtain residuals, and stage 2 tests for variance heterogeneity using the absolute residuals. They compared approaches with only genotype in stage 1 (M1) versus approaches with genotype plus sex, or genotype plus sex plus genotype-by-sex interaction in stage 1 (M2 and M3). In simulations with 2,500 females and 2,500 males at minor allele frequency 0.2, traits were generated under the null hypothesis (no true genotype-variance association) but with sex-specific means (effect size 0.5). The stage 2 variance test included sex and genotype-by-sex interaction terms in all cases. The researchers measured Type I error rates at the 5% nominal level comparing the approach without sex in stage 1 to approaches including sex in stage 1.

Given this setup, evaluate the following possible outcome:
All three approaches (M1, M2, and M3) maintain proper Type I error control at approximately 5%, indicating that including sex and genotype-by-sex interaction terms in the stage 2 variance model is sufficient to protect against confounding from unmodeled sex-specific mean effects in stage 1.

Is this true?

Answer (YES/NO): NO